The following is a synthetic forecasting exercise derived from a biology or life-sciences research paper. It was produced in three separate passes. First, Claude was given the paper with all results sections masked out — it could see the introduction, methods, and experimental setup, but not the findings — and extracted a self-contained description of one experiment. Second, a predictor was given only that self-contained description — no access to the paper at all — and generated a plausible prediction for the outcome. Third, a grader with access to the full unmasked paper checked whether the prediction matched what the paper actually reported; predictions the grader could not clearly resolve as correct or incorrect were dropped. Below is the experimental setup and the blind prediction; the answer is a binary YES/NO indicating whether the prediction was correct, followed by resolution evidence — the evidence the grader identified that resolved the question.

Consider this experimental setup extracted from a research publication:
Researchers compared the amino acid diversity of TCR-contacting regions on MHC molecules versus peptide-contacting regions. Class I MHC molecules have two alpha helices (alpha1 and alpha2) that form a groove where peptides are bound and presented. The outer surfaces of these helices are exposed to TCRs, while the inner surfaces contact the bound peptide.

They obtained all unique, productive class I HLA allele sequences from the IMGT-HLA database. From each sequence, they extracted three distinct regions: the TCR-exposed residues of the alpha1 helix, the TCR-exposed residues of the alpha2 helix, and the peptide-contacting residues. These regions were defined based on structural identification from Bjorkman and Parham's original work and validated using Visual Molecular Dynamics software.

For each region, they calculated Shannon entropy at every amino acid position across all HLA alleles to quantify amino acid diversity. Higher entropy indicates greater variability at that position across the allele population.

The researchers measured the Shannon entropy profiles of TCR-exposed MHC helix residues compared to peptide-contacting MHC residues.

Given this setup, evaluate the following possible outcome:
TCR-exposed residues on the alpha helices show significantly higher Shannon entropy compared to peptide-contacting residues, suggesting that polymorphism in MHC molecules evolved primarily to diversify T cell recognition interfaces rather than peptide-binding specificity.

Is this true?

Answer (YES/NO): NO